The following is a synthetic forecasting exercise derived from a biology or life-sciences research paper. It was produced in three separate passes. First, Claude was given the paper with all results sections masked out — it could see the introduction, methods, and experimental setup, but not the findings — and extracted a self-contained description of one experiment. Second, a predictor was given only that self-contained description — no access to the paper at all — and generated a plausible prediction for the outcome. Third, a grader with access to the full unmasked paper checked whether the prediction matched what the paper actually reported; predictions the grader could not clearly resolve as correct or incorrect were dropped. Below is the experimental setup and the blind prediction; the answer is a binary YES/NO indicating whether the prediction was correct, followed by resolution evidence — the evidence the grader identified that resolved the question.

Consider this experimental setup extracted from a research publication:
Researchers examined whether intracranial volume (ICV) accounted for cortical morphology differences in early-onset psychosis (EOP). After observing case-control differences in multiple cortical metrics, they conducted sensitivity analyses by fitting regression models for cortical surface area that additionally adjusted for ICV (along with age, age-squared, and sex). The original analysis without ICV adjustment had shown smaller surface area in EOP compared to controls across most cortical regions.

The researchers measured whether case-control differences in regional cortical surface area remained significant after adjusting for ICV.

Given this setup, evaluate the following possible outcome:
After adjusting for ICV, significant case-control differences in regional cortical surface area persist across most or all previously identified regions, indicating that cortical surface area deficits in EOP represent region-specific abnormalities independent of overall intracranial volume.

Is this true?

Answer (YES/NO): NO